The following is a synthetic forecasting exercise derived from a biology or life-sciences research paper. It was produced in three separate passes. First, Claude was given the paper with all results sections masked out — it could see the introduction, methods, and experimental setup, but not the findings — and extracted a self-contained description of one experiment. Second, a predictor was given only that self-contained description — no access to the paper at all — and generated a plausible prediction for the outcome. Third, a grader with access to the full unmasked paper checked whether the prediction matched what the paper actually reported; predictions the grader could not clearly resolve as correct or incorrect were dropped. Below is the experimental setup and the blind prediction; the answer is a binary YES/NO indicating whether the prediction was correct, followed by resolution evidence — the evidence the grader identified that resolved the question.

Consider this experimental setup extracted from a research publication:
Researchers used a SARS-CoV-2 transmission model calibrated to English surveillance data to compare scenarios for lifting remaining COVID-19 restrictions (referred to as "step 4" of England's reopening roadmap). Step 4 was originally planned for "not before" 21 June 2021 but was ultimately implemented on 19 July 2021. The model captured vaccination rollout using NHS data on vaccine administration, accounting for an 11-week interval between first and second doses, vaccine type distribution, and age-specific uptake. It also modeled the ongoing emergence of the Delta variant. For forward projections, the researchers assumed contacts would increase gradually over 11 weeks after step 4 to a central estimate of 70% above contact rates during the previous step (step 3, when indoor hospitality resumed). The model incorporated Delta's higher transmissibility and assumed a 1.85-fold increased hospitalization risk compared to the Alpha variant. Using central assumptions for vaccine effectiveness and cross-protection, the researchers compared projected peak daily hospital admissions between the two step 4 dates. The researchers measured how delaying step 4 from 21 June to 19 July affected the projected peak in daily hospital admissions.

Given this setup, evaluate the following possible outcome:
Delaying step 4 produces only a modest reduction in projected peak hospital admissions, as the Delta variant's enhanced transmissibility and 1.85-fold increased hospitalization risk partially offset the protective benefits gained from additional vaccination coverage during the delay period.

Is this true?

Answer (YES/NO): NO